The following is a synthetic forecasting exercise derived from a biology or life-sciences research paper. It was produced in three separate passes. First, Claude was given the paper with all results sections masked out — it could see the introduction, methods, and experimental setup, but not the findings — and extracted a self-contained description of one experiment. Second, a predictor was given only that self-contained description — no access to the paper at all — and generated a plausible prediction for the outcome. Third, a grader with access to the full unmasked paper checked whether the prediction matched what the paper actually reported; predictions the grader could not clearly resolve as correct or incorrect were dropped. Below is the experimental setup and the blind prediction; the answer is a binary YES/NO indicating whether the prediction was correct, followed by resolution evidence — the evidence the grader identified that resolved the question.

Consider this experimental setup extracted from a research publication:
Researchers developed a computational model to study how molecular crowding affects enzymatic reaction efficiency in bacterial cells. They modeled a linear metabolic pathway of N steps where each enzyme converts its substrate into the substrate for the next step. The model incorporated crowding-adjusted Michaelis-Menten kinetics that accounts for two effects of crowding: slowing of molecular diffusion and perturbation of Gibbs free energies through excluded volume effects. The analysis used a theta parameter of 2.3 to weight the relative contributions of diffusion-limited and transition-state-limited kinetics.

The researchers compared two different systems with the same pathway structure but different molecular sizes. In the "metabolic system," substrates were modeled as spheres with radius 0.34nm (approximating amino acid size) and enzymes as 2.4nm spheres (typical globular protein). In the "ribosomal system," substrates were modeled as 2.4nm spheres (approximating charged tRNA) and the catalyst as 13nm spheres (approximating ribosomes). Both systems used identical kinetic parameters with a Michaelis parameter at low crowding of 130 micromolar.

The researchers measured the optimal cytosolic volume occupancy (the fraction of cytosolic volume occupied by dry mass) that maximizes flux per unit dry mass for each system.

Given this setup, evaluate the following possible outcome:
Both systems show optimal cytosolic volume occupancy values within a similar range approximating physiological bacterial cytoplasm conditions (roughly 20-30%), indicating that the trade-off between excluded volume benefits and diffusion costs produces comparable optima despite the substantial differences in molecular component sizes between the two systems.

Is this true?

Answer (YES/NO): NO